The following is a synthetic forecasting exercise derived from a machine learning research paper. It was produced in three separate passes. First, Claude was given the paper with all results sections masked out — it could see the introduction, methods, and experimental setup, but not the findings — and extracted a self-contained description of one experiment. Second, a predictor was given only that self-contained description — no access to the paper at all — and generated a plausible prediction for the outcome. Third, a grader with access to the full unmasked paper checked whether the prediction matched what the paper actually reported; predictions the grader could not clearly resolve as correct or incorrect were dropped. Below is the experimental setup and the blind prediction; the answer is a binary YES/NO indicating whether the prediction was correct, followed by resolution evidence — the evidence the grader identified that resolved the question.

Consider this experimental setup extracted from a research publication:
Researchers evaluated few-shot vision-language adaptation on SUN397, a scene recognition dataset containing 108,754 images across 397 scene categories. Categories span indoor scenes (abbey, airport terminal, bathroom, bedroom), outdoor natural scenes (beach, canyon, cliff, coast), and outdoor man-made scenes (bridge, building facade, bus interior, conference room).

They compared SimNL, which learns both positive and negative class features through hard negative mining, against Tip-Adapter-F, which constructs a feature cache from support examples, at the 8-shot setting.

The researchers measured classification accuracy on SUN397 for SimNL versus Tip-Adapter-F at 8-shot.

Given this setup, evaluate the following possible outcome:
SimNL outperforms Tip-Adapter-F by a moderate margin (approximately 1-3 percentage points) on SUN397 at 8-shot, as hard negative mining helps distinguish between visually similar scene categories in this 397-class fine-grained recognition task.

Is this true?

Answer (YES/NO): YES